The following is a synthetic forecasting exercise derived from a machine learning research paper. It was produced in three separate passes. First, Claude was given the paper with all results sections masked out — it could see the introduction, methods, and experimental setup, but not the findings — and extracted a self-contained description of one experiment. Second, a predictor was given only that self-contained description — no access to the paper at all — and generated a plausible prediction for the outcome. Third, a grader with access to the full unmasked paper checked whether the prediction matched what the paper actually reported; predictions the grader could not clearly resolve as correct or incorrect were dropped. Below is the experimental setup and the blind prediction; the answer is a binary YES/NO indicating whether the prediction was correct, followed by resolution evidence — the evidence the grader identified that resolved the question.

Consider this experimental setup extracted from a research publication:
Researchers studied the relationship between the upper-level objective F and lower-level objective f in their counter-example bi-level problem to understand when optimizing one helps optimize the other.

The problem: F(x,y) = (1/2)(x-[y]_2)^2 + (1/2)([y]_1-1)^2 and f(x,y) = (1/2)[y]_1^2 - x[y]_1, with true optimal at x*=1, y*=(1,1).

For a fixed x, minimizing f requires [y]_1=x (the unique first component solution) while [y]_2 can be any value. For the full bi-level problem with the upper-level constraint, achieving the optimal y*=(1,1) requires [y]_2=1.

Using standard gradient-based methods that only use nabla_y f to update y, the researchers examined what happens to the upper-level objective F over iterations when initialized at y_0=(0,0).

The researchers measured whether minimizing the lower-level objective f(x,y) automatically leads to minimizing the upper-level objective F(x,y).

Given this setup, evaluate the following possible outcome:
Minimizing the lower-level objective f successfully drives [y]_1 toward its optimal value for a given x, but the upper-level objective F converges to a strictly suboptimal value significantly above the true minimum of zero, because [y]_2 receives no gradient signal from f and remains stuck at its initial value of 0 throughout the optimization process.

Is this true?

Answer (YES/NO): YES